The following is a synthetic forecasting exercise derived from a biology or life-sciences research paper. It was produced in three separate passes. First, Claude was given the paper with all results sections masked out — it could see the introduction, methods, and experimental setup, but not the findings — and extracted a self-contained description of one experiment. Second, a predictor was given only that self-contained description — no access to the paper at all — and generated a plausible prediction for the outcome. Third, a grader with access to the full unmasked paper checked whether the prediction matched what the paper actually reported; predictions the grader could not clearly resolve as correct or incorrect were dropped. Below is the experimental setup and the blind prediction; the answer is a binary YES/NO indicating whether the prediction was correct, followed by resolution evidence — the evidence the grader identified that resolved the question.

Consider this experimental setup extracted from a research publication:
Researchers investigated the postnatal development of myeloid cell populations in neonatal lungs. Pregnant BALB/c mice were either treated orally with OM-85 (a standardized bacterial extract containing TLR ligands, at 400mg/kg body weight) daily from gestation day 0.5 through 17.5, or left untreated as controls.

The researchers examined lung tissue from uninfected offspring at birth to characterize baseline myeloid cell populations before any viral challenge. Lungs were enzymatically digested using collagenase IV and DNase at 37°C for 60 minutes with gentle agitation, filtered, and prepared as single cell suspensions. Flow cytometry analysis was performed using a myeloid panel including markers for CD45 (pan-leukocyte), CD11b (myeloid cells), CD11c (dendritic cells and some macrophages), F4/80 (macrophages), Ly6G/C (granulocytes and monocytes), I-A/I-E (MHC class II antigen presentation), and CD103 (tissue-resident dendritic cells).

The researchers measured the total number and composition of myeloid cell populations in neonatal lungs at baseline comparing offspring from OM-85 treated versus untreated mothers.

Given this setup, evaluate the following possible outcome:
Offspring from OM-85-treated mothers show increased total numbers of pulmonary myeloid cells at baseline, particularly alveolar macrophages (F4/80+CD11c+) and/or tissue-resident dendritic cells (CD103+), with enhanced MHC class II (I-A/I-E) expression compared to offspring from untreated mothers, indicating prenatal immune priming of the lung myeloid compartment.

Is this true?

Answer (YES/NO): YES